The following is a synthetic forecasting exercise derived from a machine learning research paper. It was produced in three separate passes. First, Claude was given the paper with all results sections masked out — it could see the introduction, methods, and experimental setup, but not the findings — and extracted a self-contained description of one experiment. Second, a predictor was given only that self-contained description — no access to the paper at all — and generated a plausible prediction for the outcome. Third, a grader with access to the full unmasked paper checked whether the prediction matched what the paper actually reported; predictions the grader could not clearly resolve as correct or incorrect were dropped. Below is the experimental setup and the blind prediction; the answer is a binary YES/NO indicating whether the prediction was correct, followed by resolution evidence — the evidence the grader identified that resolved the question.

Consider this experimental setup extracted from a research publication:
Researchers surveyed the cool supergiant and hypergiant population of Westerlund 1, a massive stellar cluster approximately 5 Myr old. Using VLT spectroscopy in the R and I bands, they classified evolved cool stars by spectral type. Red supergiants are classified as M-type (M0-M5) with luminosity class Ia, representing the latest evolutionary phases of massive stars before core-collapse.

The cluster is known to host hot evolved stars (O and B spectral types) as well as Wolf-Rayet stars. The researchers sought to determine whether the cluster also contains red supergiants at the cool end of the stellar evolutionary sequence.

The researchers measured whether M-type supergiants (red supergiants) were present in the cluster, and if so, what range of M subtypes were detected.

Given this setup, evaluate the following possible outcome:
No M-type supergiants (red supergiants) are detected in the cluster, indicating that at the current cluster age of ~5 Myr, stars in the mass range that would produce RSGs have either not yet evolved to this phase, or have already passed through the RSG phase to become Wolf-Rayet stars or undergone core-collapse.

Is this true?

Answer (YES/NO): NO